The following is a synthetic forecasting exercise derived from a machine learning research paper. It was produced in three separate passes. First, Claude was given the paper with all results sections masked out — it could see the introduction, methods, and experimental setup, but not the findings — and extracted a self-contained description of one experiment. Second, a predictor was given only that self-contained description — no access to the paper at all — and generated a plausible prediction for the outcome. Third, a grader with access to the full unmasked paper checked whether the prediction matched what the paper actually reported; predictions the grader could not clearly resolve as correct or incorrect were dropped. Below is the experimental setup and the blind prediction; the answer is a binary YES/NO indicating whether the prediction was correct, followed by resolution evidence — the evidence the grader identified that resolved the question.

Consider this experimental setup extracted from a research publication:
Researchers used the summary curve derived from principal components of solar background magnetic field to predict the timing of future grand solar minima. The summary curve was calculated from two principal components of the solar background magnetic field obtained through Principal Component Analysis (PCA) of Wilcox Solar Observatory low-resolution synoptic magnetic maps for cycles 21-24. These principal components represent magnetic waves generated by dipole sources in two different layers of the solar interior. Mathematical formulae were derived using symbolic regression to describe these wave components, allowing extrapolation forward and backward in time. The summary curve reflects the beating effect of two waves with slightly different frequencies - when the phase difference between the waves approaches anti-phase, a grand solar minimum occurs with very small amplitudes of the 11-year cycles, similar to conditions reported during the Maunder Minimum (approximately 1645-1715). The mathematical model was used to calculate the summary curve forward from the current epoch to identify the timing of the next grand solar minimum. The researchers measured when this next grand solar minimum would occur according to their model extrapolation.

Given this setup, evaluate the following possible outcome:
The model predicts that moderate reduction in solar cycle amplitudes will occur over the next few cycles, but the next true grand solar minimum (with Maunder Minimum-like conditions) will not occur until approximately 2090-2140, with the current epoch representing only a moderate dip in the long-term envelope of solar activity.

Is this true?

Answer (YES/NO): NO